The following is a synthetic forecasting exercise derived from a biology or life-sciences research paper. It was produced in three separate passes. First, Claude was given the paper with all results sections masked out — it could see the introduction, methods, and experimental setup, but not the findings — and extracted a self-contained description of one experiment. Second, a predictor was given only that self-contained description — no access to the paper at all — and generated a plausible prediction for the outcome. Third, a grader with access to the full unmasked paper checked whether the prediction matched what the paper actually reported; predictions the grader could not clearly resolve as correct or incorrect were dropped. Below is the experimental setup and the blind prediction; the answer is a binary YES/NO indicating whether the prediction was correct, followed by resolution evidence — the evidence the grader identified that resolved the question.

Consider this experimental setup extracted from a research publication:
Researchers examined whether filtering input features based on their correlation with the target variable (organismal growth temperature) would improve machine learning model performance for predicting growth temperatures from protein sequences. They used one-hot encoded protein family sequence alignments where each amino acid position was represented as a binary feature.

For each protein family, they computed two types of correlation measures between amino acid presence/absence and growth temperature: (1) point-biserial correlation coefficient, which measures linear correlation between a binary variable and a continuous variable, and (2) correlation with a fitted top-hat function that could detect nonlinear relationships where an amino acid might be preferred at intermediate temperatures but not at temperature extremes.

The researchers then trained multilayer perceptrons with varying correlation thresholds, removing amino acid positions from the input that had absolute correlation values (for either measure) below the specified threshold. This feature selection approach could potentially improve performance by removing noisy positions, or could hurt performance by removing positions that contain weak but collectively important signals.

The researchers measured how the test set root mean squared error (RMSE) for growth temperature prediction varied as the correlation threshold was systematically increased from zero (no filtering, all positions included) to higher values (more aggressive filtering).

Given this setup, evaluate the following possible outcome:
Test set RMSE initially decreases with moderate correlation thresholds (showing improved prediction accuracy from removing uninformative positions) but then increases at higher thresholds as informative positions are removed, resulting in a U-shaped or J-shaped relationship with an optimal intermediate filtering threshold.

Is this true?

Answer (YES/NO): NO